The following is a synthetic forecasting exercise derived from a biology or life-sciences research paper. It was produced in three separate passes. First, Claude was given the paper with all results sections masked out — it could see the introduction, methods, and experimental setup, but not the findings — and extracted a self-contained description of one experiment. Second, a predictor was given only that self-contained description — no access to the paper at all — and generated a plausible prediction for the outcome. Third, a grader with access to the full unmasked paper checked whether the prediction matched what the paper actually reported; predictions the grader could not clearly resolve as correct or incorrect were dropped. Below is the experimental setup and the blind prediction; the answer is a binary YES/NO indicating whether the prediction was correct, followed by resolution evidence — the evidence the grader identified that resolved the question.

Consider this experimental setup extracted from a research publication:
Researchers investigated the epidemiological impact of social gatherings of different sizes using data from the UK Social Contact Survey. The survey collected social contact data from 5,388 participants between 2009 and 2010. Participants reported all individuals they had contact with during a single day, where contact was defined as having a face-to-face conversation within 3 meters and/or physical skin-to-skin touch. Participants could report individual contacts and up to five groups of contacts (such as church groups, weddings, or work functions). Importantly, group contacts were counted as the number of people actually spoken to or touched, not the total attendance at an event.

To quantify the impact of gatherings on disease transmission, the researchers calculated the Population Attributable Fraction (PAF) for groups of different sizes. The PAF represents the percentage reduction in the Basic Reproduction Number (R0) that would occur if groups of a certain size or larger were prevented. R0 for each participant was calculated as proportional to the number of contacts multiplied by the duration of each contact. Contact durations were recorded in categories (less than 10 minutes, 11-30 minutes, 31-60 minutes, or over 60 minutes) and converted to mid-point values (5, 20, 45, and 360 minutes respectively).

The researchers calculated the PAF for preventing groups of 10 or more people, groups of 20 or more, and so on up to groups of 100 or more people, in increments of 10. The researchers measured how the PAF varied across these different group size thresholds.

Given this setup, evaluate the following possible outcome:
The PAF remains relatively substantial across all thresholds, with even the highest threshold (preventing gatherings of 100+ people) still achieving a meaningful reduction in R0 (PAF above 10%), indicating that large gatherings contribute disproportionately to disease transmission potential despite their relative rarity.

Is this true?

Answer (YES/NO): NO